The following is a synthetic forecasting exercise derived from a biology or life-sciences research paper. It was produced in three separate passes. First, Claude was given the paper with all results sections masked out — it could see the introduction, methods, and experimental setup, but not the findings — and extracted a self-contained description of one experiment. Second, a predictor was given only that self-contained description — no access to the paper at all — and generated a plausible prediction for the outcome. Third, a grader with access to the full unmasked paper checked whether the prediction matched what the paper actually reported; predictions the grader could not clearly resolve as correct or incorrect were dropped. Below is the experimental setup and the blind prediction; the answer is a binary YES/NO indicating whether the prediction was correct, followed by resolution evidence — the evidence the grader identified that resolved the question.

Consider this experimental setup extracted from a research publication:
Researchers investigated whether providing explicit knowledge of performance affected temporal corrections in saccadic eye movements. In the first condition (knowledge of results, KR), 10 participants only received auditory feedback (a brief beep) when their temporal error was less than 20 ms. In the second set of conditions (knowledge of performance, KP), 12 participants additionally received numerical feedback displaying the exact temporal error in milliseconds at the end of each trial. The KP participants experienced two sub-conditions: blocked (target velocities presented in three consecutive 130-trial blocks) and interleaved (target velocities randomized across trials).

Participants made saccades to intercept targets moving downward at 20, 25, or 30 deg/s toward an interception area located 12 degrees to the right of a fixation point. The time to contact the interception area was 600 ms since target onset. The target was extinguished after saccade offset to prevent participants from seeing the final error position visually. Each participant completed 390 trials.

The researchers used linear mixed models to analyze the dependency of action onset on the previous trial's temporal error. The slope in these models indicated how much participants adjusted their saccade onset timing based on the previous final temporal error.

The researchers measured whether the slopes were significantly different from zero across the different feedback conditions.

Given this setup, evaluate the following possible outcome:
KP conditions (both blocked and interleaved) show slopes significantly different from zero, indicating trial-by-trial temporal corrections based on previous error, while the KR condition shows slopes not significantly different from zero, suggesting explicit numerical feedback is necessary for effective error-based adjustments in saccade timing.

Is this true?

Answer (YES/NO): NO